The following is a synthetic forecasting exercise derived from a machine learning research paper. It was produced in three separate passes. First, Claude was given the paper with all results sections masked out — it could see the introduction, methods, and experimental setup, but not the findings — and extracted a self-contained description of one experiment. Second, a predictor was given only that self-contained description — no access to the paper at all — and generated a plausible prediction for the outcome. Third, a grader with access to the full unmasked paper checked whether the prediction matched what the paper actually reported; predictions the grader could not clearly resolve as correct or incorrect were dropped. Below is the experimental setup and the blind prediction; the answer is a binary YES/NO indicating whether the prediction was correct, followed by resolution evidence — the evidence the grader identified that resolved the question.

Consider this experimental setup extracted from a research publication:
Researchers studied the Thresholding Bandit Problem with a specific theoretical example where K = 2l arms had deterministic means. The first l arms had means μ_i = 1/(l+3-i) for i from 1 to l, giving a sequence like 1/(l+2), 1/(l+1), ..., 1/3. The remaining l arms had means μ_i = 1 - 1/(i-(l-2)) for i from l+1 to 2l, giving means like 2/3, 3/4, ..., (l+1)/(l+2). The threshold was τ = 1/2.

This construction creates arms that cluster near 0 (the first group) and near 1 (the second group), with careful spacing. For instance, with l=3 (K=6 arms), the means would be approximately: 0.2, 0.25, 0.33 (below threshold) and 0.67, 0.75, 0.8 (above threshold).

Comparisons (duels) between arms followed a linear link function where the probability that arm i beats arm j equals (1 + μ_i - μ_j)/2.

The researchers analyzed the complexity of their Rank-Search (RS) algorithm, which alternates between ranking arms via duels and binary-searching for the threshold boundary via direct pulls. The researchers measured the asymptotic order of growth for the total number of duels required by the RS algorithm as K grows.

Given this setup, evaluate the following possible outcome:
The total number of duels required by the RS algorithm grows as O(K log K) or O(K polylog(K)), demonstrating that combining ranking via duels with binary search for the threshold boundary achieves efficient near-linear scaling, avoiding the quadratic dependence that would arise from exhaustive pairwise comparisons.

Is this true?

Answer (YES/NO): YES